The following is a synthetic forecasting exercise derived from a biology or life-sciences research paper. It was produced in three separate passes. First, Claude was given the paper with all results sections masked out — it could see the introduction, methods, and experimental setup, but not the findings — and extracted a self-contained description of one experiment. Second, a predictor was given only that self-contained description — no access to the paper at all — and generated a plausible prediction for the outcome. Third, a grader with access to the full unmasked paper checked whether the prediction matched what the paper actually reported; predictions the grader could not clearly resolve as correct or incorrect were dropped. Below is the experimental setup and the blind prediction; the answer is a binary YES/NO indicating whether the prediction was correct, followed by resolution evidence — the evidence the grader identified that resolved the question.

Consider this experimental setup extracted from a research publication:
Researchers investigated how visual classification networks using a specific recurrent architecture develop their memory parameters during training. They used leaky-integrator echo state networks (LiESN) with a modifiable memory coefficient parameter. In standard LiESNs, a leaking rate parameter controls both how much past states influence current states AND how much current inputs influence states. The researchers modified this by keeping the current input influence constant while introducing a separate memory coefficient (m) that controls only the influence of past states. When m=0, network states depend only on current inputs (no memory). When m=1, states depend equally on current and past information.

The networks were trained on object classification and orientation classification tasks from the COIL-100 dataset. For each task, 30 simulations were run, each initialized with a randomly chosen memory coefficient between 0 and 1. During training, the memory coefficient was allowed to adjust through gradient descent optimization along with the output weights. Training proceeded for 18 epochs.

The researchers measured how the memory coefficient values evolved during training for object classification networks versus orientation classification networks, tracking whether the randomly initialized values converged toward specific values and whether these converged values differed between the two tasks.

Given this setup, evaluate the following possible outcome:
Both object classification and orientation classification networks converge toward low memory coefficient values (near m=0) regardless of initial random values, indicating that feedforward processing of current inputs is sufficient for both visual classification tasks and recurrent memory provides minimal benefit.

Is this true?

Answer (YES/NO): NO